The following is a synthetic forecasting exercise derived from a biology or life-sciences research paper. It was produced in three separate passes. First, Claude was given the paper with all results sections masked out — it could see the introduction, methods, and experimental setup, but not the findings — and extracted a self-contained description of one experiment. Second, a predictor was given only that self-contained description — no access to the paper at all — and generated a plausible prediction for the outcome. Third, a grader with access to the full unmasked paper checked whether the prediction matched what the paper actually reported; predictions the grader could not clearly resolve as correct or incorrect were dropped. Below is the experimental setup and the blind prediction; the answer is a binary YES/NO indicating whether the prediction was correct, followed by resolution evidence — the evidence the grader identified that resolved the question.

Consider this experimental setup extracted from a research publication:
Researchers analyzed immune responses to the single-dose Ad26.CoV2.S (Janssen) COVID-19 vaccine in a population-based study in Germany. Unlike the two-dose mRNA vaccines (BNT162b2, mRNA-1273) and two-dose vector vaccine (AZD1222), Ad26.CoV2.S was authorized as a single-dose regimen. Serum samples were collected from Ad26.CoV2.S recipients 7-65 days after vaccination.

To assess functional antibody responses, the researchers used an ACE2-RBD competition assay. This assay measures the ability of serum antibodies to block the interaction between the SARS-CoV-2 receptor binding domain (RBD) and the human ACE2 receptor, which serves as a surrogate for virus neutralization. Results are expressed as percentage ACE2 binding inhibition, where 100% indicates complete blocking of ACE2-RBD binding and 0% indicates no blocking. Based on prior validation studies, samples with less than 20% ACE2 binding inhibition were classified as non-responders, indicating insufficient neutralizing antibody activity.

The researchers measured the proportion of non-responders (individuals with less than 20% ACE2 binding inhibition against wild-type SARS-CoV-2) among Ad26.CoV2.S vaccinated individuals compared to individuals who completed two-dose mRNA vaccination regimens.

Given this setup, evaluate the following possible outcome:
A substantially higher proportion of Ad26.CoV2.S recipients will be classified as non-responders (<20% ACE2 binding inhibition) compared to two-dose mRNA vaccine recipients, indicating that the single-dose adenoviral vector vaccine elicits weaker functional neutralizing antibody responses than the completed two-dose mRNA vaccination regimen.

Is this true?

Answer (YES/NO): YES